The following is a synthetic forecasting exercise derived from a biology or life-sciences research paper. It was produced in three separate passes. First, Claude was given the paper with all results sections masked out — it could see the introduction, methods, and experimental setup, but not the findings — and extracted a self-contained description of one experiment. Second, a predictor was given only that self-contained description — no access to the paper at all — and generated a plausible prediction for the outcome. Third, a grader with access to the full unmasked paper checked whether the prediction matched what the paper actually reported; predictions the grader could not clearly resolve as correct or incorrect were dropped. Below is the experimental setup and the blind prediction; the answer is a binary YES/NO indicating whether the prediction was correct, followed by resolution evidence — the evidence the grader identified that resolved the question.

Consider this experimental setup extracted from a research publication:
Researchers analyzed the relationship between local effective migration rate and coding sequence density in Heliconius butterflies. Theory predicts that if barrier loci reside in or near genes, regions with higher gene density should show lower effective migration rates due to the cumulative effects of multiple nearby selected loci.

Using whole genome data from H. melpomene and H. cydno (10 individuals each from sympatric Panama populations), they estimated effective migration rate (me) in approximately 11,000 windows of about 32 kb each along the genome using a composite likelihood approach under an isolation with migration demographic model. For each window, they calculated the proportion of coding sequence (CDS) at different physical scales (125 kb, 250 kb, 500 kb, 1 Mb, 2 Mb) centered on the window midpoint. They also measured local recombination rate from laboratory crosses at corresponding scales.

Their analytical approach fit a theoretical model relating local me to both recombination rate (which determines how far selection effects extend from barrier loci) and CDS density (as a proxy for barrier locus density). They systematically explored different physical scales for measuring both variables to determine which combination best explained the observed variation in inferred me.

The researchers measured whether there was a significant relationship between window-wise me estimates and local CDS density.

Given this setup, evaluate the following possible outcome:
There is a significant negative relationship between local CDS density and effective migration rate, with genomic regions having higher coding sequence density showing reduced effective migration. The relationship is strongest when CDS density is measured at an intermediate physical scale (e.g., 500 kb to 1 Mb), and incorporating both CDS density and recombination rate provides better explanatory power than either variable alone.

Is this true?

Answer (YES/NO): NO